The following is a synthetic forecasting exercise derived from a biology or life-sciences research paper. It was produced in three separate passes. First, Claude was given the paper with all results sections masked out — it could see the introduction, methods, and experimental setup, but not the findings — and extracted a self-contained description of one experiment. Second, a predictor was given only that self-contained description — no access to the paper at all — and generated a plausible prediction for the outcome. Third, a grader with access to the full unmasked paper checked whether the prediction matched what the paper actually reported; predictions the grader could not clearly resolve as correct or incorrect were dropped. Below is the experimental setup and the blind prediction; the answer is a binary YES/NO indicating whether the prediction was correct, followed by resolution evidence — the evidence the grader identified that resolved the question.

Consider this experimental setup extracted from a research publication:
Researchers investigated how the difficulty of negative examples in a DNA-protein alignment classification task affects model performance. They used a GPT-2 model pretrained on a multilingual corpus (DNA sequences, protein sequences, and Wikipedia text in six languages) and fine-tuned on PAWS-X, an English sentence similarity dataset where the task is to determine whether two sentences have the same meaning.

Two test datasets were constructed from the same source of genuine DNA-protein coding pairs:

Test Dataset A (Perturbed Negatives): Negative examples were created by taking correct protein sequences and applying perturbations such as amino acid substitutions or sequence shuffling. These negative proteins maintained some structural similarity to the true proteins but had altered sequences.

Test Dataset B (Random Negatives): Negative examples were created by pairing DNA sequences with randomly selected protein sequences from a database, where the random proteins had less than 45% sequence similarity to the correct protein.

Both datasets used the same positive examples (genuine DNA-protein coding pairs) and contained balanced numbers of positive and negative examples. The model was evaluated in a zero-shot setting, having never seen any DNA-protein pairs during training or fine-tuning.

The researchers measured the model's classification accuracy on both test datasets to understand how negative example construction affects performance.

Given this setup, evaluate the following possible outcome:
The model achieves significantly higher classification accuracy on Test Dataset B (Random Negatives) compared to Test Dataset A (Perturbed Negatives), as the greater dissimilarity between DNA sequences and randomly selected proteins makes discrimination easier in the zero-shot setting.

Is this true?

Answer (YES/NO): YES